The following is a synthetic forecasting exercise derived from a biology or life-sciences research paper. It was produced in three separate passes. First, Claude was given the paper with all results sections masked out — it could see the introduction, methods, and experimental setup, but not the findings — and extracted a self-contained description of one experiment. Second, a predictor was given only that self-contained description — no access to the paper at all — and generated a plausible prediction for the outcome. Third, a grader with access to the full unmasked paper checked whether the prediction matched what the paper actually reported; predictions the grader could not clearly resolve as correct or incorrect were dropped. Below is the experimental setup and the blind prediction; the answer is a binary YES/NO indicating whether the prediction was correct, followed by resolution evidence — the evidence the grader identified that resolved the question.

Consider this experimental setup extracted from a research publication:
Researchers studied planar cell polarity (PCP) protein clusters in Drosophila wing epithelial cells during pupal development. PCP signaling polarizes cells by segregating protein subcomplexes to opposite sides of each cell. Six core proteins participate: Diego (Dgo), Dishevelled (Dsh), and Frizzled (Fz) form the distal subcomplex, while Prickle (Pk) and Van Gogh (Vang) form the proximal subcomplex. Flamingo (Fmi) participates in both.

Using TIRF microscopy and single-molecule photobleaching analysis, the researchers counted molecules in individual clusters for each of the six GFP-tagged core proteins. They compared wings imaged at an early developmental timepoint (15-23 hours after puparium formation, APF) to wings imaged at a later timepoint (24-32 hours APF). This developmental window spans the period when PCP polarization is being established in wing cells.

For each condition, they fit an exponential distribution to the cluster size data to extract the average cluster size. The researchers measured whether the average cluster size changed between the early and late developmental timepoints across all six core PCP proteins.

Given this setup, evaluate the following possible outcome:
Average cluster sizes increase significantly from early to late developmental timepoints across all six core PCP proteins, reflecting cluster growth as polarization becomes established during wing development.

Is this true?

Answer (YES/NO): YES